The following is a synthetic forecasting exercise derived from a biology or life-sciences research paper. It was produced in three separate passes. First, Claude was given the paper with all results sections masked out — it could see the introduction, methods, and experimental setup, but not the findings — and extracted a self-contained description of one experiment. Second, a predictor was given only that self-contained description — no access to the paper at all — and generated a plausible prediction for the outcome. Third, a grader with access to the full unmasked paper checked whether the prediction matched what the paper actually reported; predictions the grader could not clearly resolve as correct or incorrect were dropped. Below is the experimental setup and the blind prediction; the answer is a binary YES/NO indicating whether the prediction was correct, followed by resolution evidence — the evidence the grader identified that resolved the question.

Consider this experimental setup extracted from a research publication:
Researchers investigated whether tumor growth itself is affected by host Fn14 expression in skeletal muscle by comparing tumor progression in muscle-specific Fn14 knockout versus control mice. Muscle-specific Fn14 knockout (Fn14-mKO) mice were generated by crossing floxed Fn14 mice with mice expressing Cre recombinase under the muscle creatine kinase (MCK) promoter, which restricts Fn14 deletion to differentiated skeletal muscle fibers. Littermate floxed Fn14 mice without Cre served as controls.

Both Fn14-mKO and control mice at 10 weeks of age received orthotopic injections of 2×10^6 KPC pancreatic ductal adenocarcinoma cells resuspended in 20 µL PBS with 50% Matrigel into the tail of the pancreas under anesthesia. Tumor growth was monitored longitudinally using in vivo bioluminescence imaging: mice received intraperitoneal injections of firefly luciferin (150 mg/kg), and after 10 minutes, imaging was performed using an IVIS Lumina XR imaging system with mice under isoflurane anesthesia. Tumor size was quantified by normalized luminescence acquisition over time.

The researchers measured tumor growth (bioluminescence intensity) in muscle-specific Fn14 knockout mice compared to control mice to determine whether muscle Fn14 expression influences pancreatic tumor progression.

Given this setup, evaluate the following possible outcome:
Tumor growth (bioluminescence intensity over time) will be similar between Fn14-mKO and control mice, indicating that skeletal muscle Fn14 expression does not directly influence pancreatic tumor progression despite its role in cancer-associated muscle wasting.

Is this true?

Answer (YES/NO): YES